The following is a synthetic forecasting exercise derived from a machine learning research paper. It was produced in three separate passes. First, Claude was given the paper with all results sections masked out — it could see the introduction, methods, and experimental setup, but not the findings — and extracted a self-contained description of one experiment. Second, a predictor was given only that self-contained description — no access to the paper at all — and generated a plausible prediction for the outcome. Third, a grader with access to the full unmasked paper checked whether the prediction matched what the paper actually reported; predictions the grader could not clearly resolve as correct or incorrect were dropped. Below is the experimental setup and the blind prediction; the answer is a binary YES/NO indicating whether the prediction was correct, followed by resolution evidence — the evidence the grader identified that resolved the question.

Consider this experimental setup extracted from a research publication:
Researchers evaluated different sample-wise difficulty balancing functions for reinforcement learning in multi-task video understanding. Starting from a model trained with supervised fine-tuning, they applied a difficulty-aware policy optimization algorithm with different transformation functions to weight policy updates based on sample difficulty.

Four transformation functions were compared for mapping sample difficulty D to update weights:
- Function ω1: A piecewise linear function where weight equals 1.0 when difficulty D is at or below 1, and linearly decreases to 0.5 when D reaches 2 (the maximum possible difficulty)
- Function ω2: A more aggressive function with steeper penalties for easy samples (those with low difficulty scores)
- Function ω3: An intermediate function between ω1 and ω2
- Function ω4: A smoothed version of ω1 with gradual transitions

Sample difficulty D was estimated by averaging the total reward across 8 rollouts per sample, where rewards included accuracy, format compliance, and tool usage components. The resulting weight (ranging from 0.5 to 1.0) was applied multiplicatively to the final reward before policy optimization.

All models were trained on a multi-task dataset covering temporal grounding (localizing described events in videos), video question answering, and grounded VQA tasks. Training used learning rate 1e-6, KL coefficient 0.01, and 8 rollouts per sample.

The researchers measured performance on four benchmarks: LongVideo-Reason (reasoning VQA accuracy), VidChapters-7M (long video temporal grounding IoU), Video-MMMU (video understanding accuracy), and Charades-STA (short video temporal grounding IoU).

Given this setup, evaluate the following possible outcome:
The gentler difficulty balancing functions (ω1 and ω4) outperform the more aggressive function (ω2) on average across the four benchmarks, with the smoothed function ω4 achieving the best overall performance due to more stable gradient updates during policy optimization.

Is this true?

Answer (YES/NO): NO